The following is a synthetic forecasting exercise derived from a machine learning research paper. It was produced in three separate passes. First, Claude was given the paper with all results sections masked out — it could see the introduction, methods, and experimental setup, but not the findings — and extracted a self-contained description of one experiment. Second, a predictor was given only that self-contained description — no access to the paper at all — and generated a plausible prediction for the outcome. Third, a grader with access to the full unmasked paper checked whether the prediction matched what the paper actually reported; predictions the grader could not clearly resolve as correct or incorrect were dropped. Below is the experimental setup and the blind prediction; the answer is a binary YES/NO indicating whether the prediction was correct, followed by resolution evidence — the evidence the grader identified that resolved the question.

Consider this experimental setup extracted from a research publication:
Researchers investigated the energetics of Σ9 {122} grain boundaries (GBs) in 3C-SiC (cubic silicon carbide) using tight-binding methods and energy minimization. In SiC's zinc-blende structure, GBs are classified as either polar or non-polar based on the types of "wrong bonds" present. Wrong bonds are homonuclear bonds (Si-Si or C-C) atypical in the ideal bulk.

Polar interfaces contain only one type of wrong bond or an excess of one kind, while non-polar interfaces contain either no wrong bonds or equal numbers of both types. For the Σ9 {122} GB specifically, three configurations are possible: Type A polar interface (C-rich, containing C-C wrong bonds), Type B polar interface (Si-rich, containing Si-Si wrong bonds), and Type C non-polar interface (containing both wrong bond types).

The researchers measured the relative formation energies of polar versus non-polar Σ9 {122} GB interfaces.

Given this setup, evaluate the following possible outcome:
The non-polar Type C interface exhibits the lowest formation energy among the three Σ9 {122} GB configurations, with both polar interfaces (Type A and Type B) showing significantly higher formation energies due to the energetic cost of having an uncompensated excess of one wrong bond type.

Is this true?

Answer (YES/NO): NO